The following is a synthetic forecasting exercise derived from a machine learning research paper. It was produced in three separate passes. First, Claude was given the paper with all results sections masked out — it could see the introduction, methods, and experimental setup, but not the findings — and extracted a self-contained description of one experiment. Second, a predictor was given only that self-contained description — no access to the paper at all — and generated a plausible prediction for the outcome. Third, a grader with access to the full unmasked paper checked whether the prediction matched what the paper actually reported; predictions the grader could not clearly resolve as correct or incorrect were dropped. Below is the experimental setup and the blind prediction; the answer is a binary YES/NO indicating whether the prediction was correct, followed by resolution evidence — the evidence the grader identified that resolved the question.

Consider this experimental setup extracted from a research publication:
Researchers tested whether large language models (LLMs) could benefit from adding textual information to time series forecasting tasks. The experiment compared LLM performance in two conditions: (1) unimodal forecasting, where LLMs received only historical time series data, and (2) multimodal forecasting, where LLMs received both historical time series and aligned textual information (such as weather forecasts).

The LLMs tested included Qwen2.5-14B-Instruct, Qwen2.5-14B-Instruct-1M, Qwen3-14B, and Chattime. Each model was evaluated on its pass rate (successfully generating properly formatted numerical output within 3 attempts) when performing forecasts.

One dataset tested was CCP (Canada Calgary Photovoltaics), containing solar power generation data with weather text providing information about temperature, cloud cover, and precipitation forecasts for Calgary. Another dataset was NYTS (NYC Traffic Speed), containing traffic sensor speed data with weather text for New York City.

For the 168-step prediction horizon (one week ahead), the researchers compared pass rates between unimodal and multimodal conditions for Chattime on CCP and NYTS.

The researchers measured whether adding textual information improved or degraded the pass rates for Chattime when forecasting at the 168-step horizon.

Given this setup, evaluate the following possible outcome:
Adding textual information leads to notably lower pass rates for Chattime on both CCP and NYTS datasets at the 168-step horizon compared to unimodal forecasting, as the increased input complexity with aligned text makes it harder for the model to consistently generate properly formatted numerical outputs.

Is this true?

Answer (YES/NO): YES